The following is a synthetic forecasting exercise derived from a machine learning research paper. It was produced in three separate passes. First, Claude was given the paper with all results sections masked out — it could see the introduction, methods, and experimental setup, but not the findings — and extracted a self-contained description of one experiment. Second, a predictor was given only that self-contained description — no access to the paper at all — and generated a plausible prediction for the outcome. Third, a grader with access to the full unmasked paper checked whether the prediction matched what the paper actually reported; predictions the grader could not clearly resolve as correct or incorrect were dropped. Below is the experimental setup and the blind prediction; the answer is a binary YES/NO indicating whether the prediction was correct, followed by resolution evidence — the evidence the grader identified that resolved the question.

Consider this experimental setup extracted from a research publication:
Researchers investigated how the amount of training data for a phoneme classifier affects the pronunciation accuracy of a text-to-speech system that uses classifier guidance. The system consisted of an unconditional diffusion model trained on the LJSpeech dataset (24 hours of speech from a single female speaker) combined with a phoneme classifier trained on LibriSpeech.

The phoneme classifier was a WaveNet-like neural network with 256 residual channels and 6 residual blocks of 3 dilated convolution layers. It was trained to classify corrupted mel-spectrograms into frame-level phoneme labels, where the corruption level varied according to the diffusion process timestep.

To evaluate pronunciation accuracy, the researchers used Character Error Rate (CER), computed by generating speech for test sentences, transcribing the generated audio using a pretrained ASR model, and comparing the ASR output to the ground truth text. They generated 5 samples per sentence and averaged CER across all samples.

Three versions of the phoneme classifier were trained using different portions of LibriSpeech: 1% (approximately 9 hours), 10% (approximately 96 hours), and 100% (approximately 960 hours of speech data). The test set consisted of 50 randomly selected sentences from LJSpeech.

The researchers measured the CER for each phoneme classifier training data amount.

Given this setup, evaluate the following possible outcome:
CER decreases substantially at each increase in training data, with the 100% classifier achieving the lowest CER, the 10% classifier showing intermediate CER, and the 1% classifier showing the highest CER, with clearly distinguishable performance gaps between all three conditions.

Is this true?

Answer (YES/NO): YES